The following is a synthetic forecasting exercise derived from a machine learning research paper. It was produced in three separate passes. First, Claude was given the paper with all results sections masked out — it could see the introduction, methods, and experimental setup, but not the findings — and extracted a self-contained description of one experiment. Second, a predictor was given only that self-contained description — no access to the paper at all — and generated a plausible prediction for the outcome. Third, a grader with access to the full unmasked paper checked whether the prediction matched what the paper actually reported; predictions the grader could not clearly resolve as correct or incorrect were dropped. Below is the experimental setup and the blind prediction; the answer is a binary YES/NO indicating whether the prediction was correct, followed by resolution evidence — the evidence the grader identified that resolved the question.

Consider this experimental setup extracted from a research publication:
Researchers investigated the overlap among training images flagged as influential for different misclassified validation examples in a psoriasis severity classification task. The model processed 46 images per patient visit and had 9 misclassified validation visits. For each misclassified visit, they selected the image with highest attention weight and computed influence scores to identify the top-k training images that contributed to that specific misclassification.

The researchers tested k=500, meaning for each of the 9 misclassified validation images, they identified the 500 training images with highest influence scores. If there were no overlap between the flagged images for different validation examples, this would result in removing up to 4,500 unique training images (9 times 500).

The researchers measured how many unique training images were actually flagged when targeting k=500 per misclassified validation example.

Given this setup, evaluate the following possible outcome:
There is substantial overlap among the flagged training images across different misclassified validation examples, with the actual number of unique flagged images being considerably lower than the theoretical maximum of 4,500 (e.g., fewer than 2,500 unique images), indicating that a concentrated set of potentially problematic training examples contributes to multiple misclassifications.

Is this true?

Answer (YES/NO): NO